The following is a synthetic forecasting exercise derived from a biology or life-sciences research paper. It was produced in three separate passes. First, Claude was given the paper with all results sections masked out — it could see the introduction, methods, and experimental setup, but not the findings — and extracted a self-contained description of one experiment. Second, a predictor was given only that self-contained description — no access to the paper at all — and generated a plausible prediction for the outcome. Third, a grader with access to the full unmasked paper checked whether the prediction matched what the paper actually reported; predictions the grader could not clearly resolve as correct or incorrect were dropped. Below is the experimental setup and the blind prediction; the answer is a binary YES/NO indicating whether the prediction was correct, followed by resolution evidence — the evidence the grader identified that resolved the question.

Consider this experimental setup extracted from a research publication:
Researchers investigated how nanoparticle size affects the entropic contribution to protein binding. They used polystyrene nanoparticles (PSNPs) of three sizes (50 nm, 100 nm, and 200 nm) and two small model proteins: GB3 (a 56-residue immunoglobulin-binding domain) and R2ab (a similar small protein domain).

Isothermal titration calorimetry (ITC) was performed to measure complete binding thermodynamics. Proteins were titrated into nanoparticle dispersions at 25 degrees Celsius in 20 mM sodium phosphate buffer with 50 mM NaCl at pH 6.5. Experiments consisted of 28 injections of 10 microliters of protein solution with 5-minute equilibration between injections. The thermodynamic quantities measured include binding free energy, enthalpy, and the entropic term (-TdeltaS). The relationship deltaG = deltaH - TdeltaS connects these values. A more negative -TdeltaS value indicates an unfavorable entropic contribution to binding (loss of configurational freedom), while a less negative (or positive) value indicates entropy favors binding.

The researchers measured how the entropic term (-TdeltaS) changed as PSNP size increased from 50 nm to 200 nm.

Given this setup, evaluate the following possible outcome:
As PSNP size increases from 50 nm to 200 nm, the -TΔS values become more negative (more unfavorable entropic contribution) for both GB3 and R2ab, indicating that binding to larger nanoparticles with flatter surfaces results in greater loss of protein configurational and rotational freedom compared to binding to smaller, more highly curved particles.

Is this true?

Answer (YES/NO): YES